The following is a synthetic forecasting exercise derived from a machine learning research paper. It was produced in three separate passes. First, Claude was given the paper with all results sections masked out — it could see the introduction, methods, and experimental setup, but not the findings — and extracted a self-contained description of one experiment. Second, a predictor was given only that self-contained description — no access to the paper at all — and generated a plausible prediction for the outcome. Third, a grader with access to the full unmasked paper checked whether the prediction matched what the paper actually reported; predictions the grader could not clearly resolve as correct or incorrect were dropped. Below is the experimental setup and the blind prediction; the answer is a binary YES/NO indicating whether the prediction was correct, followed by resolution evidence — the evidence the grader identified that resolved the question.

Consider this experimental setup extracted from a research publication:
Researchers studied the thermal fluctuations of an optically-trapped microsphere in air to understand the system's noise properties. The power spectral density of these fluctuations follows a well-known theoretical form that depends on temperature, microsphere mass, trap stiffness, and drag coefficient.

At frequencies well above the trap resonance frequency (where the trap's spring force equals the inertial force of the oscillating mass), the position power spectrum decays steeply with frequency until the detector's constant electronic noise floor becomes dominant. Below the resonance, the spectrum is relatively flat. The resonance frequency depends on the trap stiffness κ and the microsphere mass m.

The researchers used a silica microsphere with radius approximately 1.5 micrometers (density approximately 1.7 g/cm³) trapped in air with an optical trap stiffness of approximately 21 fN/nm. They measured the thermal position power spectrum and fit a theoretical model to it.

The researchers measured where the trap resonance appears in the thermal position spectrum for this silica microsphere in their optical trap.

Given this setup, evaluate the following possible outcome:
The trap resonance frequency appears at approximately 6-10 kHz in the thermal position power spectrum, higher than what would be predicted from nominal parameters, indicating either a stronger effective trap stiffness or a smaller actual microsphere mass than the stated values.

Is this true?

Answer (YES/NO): NO